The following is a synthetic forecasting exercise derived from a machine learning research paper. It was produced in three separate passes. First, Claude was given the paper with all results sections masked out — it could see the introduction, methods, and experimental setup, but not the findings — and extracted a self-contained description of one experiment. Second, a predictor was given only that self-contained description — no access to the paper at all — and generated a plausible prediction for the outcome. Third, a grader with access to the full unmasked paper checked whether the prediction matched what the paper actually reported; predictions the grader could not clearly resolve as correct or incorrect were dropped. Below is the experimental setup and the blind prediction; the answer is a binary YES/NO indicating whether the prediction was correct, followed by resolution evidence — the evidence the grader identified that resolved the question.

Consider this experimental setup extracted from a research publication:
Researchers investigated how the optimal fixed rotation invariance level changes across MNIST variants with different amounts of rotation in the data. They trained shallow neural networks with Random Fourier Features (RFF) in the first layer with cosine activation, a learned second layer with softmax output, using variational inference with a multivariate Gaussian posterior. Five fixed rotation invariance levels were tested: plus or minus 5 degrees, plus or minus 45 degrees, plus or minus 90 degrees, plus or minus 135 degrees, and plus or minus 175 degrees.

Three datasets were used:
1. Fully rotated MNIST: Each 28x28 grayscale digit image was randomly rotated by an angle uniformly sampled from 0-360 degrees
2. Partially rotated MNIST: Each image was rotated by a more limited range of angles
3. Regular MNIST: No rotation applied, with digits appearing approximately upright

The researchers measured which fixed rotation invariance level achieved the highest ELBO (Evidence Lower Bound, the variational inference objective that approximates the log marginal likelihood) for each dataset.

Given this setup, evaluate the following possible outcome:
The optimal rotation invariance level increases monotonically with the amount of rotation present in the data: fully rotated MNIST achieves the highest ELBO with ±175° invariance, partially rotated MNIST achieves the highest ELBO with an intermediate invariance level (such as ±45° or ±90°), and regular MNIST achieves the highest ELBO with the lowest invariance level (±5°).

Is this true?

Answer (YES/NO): NO